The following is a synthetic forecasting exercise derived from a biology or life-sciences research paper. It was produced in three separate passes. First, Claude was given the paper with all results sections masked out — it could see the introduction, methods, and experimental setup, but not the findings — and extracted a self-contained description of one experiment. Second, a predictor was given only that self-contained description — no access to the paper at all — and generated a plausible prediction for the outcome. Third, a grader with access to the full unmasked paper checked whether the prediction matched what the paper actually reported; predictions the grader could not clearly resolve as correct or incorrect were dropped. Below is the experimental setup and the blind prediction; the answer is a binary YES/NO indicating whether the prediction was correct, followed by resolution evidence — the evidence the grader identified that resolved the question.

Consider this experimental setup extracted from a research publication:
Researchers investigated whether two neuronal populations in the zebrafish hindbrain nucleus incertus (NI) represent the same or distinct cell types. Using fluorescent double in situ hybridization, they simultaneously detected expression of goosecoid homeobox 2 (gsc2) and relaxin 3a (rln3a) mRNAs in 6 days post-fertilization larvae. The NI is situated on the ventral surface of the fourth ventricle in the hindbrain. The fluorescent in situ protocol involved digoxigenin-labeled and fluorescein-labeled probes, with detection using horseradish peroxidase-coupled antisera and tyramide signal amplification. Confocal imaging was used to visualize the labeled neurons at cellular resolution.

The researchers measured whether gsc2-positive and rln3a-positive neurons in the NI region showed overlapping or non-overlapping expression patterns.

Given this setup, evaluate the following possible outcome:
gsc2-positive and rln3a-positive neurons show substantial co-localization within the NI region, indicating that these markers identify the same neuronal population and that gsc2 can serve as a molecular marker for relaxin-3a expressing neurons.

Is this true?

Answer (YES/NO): NO